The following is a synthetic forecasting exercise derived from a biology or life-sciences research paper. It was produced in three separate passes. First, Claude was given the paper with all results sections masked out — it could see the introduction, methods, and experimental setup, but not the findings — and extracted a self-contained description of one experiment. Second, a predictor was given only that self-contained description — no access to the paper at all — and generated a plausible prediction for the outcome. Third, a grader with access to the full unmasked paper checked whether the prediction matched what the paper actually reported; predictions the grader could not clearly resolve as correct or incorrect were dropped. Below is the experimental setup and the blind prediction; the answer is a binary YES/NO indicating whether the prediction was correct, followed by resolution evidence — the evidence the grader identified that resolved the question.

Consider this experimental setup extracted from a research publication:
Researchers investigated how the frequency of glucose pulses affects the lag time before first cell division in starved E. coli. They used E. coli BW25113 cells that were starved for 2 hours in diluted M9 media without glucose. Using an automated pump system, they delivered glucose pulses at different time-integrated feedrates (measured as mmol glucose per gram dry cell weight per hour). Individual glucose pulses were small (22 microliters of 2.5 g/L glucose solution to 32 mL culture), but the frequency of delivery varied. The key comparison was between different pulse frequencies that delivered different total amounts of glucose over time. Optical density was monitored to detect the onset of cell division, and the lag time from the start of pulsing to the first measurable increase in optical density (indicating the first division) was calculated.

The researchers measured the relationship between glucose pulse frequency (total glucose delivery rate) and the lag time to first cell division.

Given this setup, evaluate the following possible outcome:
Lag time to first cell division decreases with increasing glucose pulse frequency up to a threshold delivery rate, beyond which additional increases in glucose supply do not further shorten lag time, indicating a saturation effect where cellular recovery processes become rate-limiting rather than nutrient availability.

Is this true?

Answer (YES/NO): NO